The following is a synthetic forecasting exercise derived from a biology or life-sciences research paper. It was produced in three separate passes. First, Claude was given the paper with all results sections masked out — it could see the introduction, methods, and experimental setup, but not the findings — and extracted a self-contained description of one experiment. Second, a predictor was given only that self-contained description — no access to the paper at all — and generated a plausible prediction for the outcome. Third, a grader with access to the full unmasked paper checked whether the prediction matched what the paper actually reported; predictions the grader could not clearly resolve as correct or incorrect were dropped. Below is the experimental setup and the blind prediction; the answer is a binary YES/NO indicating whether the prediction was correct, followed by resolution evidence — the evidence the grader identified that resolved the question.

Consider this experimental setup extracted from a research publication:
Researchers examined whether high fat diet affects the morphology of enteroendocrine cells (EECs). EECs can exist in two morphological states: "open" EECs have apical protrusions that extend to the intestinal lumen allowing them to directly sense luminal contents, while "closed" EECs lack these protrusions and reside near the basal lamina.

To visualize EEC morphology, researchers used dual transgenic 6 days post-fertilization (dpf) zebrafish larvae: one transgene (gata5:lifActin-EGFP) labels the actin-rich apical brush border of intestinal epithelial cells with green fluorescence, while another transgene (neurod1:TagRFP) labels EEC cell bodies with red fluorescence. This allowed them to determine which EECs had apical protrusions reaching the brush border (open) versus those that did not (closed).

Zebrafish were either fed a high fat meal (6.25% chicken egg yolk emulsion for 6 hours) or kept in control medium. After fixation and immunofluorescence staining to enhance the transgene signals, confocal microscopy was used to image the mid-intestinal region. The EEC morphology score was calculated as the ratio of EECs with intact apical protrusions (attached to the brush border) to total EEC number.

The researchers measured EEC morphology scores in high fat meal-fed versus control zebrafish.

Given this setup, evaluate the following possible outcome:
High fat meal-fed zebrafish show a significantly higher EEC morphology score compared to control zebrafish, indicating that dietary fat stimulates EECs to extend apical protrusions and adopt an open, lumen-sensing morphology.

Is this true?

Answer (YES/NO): NO